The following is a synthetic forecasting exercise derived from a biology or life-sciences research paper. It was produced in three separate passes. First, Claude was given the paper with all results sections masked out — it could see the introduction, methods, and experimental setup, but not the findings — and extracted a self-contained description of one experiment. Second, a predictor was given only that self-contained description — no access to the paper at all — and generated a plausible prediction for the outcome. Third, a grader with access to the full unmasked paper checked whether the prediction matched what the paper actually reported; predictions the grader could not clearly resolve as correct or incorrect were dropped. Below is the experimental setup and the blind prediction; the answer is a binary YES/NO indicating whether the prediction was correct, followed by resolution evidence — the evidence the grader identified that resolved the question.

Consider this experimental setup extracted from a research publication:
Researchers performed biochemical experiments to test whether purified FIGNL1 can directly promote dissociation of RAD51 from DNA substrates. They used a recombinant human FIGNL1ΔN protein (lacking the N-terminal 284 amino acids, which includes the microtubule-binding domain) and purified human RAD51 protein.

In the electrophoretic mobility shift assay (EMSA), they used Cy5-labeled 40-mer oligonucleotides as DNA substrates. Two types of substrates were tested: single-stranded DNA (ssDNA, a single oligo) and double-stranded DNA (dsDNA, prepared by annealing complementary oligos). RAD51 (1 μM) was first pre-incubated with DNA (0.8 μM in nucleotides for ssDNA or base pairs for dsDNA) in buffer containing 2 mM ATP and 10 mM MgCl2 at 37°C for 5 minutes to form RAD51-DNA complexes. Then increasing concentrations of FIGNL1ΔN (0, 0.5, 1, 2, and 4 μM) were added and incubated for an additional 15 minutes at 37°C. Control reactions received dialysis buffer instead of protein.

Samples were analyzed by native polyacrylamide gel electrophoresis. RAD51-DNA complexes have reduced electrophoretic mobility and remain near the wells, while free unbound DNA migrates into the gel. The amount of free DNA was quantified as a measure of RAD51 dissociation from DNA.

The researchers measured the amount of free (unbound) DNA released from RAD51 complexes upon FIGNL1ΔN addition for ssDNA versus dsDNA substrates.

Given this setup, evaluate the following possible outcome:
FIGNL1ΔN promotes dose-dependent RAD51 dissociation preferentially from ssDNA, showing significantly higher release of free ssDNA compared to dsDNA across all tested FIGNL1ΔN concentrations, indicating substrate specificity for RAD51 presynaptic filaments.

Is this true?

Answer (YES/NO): NO